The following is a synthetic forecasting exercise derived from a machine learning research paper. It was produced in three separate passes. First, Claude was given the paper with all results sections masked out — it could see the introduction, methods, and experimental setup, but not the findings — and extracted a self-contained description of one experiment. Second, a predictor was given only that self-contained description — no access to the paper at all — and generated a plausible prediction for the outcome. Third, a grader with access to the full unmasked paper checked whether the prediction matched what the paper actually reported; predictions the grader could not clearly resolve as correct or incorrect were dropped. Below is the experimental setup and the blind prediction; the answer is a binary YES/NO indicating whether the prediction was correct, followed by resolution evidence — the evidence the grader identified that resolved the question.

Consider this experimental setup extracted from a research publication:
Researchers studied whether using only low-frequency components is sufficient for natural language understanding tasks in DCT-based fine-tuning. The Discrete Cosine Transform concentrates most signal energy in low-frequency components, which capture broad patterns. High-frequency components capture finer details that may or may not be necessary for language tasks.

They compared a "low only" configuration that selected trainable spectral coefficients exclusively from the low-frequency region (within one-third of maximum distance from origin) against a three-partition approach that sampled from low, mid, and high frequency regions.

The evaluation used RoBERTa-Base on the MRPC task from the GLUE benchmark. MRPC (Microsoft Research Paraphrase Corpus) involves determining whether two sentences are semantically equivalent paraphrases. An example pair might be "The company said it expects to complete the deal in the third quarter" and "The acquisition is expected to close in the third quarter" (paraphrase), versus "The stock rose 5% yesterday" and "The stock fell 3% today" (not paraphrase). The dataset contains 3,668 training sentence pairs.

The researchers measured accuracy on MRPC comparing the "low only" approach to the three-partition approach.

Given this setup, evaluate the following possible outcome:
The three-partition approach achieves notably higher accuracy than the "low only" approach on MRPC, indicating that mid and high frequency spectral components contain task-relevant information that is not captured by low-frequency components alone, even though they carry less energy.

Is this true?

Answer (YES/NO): NO